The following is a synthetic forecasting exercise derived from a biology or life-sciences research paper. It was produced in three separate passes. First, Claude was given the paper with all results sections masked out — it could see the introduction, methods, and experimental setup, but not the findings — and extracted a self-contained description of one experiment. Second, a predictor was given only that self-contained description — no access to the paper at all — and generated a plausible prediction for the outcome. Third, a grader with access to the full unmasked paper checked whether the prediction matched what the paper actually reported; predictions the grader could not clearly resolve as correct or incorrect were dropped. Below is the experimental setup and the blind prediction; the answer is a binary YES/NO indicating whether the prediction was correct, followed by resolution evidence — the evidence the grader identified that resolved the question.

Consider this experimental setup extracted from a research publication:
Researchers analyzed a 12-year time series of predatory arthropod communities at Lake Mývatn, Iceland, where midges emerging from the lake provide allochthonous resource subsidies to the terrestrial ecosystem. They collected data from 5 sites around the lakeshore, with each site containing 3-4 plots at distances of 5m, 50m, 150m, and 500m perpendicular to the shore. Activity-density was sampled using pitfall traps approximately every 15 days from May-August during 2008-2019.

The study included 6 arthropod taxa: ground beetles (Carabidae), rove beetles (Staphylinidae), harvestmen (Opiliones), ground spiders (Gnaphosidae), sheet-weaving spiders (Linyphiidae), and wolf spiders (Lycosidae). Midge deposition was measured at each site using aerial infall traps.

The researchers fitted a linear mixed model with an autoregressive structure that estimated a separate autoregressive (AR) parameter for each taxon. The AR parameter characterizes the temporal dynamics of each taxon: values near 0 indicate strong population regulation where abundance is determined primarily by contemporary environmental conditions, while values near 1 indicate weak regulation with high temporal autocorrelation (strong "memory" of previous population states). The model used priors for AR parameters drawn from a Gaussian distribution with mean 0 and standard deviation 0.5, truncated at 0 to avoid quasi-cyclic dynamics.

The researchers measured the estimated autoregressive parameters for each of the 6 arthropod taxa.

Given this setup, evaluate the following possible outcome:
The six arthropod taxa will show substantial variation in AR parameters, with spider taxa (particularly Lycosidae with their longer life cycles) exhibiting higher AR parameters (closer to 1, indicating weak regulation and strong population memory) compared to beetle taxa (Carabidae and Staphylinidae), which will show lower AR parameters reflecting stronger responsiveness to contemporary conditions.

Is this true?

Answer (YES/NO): NO